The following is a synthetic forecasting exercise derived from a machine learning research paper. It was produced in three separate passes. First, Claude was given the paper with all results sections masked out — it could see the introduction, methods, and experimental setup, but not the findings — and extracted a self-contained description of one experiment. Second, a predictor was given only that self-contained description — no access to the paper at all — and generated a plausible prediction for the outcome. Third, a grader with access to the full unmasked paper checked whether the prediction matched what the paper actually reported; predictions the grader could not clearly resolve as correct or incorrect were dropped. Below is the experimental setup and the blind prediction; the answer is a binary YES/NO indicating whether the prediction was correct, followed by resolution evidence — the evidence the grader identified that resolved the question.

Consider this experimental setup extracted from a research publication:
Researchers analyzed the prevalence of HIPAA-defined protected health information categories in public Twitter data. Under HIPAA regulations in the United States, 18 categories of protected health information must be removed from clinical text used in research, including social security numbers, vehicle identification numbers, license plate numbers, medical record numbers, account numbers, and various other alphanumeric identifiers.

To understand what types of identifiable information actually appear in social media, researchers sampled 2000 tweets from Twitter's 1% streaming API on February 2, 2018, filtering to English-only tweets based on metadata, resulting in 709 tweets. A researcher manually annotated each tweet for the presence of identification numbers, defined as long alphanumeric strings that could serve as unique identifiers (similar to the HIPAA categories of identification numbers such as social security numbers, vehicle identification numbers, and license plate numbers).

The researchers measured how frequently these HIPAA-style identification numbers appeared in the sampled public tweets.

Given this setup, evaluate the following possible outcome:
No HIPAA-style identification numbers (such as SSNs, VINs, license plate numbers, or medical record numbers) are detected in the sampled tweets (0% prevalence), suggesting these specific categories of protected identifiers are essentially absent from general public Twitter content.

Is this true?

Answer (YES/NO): YES